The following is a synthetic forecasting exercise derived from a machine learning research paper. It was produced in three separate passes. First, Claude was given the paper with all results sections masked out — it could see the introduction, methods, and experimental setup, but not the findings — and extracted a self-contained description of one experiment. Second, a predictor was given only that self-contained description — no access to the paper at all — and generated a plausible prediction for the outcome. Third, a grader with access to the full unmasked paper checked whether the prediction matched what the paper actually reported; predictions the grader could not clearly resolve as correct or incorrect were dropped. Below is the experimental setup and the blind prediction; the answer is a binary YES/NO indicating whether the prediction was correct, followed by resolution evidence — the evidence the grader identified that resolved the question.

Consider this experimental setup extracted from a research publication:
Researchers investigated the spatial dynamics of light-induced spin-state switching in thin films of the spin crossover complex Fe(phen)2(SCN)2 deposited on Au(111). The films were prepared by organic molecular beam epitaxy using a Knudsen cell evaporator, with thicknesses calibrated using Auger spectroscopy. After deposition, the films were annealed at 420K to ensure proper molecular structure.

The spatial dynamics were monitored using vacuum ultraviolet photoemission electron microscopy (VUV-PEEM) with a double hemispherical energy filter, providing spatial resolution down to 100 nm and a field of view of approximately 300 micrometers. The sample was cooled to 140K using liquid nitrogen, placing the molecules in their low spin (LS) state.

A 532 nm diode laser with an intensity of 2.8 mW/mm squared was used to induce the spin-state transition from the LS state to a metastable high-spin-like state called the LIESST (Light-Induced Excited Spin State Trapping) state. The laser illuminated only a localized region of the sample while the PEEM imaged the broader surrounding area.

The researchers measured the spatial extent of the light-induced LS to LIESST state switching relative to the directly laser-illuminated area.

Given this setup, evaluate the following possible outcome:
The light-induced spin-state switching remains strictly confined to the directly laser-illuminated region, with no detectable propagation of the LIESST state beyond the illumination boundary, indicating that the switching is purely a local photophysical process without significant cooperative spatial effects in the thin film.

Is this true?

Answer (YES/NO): NO